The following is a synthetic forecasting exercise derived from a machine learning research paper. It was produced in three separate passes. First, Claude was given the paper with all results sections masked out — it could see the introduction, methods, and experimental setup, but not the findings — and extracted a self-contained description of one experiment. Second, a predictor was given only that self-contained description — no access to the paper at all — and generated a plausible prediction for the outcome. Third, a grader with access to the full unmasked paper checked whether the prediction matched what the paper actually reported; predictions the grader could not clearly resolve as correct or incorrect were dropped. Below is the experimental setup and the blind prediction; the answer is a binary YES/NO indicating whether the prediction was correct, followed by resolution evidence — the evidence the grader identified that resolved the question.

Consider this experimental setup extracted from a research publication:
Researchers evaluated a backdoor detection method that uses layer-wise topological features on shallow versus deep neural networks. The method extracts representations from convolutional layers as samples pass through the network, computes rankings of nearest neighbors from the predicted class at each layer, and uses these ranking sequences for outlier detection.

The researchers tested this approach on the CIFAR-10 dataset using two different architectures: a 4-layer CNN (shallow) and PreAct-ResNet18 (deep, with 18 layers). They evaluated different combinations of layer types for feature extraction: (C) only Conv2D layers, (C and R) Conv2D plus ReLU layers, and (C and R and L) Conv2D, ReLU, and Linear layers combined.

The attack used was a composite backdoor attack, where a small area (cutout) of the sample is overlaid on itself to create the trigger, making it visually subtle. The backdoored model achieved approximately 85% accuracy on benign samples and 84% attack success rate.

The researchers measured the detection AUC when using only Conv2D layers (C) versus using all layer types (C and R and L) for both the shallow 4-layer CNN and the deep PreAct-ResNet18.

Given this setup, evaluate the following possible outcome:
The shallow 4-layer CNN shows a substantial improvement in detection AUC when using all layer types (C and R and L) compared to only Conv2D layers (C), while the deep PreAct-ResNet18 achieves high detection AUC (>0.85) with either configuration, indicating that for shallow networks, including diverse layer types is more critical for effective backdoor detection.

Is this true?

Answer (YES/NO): YES